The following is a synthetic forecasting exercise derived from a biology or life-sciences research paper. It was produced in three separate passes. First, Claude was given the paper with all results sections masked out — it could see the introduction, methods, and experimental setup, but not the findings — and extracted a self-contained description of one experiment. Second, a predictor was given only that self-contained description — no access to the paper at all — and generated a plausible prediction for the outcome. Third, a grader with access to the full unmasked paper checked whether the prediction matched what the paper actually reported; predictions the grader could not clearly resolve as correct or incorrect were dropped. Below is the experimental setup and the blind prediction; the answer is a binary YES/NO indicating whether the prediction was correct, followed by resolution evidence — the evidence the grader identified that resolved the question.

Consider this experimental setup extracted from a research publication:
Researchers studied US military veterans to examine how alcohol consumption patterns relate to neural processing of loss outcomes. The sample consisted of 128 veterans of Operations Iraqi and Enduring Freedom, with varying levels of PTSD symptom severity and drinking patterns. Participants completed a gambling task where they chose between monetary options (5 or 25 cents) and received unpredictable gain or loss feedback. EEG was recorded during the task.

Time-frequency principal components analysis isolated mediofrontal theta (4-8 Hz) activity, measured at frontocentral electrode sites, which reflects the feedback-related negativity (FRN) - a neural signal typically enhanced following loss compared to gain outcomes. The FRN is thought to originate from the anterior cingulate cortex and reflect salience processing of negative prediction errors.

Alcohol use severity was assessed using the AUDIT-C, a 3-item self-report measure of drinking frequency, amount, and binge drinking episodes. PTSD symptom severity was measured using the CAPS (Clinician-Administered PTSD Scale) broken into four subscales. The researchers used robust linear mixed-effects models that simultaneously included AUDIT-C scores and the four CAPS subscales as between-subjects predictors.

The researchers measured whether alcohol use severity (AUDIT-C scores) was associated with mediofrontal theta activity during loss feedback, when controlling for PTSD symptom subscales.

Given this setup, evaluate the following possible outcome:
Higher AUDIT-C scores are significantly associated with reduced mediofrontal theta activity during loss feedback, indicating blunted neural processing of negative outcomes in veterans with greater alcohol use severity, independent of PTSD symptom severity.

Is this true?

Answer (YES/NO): YES